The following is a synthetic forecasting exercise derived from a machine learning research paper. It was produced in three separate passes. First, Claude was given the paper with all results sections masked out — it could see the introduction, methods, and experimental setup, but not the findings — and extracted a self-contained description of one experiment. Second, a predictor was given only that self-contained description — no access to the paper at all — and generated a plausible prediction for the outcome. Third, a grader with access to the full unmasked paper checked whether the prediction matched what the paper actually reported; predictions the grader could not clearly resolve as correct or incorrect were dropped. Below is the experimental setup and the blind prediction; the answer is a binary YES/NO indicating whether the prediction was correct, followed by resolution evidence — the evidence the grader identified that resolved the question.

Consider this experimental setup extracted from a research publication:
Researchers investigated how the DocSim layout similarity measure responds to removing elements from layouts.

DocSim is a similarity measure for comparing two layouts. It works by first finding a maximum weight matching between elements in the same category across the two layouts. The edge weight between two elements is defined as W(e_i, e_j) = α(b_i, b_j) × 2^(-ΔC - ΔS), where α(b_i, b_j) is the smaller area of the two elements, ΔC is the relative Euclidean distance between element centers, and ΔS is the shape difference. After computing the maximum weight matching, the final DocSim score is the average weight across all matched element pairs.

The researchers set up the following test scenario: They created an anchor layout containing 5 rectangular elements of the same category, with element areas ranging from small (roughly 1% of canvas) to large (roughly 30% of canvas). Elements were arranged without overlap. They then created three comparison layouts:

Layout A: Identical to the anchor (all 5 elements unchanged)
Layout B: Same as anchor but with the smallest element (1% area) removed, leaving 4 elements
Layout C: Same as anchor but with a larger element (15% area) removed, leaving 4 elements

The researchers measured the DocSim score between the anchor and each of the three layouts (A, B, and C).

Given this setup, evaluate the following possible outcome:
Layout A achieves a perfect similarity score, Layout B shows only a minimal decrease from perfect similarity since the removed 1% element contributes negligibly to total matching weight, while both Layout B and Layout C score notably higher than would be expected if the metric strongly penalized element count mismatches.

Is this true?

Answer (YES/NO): NO